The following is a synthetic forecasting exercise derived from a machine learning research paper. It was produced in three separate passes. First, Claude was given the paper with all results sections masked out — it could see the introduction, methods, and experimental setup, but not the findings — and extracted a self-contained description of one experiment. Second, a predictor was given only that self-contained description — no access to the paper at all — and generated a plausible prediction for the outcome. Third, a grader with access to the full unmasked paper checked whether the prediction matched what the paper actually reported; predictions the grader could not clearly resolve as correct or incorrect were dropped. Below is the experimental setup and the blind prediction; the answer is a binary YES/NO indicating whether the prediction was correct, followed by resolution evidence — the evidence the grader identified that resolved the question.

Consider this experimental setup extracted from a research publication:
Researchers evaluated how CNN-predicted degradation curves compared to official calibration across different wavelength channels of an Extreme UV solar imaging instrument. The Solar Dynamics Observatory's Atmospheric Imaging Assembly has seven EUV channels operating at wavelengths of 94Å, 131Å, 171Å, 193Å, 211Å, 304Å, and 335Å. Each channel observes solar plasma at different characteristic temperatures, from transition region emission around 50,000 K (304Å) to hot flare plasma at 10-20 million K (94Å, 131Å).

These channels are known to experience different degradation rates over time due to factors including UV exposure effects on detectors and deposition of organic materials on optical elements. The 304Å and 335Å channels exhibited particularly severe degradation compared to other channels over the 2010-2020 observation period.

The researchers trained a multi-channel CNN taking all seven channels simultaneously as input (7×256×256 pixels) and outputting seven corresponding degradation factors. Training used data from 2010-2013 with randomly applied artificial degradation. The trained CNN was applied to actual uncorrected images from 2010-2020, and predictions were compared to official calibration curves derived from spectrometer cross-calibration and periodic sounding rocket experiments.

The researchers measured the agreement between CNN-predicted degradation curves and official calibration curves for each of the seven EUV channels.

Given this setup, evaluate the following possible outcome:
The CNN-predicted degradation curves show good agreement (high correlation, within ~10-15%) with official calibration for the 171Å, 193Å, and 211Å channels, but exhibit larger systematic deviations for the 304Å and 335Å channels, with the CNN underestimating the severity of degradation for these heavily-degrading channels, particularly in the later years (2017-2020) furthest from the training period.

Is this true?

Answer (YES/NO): NO